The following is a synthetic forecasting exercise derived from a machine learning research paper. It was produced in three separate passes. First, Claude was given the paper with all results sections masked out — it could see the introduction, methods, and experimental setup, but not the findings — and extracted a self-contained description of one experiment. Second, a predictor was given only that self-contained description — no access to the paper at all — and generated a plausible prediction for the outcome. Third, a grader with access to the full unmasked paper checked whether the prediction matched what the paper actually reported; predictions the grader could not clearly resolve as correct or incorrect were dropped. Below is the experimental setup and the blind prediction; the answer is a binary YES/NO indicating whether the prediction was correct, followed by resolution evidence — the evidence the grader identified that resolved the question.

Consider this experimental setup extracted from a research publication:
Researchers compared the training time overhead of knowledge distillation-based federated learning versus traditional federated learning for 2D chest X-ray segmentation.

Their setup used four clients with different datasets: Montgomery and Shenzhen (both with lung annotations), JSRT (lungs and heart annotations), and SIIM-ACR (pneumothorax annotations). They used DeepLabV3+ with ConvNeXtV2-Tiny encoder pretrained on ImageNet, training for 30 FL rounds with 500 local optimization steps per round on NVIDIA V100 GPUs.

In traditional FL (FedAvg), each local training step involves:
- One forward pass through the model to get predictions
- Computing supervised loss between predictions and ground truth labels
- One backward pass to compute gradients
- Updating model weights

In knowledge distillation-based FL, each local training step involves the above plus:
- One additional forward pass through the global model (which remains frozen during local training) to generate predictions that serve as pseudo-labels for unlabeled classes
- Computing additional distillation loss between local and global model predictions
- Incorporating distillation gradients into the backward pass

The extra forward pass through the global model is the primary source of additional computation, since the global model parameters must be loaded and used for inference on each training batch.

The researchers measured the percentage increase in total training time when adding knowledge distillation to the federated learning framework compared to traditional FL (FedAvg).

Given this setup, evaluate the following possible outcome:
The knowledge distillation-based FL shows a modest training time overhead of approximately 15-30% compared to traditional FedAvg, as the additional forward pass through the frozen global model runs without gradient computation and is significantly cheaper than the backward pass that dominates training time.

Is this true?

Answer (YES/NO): NO